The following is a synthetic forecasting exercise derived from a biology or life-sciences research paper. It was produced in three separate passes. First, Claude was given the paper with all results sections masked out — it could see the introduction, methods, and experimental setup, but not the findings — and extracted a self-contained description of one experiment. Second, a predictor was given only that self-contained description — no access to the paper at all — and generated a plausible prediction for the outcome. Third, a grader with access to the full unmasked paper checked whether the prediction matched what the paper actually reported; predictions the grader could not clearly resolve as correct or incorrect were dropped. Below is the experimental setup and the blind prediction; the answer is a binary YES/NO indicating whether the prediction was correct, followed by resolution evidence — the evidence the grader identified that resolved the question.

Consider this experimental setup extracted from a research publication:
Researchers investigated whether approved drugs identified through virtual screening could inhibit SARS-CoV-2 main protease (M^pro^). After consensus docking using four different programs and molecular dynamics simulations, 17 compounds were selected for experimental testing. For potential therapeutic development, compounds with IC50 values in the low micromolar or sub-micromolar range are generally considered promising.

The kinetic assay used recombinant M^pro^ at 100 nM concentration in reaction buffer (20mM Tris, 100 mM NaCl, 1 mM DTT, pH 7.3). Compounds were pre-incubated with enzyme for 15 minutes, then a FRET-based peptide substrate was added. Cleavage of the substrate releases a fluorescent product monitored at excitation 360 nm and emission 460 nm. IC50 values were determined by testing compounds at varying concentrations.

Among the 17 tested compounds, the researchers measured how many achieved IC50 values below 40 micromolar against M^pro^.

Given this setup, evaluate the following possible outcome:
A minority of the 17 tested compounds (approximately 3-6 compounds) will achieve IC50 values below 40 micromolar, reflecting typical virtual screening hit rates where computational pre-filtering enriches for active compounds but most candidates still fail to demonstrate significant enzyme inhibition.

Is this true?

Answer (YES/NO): YES